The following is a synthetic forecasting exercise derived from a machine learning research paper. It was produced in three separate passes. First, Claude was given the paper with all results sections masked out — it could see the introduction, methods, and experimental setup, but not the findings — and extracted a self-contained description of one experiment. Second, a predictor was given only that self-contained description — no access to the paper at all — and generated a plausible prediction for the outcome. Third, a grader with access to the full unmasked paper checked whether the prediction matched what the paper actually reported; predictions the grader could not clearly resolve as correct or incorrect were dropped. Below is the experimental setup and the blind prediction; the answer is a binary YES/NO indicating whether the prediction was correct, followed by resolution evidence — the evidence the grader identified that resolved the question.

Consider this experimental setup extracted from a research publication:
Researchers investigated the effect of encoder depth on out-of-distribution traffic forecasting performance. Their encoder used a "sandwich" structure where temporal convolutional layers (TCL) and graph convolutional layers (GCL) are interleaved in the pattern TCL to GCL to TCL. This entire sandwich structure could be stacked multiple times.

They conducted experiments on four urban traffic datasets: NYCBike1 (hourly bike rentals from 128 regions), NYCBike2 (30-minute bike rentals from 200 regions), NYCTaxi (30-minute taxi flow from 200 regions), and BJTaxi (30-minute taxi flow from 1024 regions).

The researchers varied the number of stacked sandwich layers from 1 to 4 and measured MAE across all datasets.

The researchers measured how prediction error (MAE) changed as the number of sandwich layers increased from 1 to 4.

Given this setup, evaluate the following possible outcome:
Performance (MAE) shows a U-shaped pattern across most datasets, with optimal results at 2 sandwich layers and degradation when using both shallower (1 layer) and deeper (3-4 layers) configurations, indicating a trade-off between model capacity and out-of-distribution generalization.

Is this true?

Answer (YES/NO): YES